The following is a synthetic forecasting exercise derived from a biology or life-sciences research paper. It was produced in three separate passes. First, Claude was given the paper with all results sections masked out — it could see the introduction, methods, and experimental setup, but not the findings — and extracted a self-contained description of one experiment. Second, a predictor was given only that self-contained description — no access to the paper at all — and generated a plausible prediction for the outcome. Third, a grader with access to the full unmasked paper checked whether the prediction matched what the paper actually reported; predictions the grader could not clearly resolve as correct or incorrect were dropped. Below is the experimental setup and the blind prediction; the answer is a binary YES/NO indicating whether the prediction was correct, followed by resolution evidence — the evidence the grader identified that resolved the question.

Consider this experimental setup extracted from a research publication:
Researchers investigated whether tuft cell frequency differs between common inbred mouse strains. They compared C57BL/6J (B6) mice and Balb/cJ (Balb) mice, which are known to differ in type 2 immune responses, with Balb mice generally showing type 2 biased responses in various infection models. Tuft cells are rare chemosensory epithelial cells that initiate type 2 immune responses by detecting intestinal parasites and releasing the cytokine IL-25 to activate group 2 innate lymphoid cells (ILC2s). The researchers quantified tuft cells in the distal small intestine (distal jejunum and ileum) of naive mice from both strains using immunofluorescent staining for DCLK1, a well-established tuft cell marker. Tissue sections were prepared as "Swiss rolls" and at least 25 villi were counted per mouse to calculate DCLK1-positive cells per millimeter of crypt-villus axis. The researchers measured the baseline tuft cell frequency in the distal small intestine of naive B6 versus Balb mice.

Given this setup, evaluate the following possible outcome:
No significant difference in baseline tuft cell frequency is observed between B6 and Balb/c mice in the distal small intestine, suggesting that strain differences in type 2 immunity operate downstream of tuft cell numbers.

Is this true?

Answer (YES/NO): NO